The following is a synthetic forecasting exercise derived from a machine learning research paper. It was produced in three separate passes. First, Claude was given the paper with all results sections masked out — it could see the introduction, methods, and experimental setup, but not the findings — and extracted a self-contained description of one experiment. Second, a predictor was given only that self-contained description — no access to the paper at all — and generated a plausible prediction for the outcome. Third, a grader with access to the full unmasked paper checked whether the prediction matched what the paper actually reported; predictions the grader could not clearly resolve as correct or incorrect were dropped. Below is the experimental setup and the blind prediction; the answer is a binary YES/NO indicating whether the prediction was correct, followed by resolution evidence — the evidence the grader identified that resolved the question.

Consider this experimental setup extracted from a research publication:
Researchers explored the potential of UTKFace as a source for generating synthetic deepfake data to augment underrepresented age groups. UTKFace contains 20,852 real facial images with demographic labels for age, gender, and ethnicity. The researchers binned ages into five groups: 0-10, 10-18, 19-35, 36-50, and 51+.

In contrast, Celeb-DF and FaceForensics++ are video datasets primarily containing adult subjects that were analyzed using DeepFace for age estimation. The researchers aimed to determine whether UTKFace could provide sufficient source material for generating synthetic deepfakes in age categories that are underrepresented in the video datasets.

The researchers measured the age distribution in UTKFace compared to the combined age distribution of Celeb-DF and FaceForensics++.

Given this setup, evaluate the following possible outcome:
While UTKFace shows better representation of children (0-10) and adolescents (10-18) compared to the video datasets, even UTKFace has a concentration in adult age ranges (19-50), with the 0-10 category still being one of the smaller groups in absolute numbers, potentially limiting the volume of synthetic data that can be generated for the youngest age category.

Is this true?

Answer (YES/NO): NO